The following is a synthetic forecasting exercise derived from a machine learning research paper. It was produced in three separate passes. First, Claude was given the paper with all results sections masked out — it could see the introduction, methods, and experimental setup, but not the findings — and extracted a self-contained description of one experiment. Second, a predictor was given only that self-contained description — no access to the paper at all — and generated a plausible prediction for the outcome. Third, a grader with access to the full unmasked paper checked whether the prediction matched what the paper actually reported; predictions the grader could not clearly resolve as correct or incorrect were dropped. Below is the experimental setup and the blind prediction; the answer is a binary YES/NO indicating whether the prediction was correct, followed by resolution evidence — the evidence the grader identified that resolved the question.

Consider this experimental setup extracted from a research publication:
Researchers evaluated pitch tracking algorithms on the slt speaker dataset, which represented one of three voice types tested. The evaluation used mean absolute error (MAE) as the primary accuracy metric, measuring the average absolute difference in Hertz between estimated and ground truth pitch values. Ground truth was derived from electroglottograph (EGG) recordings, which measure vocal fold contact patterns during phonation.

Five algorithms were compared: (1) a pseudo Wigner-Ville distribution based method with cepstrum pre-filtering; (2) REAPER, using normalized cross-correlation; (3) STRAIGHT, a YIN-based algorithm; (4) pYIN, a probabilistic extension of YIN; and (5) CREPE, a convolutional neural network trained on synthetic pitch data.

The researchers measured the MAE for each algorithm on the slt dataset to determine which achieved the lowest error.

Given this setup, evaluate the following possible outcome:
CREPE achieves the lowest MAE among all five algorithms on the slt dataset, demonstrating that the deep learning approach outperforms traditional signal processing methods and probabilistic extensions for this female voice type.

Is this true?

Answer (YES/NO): NO